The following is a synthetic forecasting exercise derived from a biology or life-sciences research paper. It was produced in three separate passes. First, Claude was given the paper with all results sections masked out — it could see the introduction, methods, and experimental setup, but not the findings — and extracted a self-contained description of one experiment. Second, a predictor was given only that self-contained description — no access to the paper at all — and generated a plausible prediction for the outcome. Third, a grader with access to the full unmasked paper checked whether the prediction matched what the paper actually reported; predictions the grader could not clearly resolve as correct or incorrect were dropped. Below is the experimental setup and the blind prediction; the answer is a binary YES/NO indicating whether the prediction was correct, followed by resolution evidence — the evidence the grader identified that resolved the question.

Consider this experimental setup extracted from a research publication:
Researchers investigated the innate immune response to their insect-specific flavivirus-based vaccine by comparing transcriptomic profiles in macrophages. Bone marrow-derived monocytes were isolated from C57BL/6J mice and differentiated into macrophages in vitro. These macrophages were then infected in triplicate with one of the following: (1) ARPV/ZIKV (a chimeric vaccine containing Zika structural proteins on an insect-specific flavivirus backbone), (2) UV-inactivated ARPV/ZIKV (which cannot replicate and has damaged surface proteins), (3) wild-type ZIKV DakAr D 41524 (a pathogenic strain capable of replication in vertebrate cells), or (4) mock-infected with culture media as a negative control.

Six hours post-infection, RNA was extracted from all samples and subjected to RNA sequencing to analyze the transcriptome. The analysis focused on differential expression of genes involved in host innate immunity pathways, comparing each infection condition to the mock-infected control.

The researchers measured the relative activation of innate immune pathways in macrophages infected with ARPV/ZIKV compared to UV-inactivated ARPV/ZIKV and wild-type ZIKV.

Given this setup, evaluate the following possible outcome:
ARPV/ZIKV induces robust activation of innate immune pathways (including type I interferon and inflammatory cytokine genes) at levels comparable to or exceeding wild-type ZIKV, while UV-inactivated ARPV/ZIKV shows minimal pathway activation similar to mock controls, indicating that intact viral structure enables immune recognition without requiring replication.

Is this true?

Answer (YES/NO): NO